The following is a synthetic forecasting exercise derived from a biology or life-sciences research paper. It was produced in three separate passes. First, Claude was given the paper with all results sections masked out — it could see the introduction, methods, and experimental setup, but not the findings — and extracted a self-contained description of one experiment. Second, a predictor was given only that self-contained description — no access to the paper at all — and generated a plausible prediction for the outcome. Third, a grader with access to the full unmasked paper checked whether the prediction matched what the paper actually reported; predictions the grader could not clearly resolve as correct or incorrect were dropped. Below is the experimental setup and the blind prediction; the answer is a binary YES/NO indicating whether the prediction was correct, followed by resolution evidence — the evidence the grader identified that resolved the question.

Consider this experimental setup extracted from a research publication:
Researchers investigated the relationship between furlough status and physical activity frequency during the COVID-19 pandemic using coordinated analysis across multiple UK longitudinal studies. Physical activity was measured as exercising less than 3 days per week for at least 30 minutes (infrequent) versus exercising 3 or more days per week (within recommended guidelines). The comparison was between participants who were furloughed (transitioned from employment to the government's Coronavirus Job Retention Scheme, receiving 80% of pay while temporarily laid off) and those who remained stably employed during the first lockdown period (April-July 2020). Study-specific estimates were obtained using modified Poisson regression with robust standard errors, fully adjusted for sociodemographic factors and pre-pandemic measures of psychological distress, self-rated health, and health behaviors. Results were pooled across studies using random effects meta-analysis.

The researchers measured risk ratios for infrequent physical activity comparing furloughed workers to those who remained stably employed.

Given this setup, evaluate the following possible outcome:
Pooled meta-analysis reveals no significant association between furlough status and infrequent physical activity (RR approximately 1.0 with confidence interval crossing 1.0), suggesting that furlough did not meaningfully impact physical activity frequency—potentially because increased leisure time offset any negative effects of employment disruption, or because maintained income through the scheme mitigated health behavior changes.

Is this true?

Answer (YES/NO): NO